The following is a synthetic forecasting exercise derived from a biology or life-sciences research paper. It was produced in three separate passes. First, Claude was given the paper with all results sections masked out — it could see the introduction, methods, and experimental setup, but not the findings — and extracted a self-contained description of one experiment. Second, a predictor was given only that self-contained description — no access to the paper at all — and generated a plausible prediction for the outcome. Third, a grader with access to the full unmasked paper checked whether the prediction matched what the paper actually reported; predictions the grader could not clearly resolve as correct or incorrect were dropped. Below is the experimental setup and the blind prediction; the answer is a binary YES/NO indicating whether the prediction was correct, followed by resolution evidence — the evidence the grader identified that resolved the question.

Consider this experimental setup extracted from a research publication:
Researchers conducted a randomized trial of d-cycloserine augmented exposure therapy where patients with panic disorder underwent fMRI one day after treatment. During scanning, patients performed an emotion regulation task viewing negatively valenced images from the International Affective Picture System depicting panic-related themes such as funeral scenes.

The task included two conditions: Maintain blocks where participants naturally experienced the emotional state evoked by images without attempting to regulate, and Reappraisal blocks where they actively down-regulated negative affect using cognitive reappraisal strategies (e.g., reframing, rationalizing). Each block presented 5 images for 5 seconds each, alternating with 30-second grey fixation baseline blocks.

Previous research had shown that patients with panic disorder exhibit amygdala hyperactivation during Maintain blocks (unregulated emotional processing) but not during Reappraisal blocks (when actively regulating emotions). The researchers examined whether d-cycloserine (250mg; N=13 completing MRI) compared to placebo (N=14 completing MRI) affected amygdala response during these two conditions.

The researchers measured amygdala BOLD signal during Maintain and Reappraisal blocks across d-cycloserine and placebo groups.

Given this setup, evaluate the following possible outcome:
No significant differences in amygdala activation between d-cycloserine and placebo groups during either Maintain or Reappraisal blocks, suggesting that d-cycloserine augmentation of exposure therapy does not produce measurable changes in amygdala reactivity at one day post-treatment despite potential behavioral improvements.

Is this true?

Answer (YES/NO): NO